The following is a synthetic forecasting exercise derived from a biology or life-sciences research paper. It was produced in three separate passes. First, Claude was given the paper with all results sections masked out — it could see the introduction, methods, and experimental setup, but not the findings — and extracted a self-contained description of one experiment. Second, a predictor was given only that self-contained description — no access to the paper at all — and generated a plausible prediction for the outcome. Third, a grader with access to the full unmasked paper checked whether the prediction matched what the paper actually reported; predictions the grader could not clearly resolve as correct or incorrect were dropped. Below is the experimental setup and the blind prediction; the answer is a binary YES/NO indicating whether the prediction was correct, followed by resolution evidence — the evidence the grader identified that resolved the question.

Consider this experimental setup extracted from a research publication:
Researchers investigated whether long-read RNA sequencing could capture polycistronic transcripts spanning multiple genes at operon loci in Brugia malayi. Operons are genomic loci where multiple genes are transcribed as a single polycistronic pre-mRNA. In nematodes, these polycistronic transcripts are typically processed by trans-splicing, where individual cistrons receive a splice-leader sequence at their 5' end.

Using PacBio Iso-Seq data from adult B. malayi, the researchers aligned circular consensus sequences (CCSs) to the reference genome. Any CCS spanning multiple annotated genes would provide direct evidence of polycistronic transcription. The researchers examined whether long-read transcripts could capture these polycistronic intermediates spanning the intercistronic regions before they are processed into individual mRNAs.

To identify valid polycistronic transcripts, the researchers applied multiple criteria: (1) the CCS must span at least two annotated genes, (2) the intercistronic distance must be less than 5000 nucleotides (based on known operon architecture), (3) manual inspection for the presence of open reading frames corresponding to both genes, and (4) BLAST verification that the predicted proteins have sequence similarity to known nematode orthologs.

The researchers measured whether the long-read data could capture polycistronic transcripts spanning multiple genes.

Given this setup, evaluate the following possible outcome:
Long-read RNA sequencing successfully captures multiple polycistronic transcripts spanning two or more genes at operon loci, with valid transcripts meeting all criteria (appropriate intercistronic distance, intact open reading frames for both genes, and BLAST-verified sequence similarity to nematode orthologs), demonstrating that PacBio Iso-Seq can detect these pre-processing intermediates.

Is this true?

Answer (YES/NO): YES